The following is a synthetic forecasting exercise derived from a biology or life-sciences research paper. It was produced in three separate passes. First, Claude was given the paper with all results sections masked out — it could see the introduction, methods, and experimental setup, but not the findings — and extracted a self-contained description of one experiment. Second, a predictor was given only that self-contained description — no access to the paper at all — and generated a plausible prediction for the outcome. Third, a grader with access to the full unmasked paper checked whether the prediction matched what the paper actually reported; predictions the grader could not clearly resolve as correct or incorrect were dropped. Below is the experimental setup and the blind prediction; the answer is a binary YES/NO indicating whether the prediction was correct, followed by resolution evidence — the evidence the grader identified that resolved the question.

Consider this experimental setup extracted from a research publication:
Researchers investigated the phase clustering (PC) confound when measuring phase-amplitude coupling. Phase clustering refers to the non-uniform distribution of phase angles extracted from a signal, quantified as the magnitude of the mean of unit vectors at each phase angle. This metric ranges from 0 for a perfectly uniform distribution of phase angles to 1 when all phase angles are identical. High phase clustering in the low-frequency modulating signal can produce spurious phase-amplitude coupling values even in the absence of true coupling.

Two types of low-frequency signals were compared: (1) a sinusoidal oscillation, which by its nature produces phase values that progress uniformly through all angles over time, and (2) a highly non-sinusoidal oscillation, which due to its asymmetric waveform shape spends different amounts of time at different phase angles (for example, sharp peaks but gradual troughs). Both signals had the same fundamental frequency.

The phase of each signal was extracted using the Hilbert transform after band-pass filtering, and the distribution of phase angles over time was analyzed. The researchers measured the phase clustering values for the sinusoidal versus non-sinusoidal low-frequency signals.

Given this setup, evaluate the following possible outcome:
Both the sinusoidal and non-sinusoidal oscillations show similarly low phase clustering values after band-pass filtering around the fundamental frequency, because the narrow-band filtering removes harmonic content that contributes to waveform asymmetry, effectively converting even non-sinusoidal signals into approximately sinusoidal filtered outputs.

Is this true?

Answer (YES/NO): NO